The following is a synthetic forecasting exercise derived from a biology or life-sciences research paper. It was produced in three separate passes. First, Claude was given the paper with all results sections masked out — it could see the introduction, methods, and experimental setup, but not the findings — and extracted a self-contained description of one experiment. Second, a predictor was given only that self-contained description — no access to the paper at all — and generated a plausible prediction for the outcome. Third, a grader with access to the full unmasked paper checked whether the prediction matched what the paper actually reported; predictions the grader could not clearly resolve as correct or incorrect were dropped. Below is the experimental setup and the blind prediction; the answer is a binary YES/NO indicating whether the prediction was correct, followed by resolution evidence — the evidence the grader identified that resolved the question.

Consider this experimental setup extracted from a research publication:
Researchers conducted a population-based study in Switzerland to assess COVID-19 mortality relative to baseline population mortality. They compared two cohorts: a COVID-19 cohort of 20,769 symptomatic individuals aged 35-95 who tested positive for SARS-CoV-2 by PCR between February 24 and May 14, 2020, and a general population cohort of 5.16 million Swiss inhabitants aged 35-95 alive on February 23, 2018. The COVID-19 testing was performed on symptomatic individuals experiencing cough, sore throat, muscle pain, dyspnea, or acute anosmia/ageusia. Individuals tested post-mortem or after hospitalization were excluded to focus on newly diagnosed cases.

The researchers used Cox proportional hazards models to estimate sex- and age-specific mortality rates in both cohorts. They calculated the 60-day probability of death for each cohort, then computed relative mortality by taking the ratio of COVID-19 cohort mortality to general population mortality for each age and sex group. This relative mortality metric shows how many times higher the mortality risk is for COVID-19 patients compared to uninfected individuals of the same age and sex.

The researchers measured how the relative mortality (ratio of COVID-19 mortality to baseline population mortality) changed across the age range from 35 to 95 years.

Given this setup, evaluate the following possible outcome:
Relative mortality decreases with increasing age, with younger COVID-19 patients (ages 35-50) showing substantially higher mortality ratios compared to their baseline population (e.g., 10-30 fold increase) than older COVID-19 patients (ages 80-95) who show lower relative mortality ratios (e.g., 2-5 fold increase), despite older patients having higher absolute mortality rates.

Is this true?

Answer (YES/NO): NO